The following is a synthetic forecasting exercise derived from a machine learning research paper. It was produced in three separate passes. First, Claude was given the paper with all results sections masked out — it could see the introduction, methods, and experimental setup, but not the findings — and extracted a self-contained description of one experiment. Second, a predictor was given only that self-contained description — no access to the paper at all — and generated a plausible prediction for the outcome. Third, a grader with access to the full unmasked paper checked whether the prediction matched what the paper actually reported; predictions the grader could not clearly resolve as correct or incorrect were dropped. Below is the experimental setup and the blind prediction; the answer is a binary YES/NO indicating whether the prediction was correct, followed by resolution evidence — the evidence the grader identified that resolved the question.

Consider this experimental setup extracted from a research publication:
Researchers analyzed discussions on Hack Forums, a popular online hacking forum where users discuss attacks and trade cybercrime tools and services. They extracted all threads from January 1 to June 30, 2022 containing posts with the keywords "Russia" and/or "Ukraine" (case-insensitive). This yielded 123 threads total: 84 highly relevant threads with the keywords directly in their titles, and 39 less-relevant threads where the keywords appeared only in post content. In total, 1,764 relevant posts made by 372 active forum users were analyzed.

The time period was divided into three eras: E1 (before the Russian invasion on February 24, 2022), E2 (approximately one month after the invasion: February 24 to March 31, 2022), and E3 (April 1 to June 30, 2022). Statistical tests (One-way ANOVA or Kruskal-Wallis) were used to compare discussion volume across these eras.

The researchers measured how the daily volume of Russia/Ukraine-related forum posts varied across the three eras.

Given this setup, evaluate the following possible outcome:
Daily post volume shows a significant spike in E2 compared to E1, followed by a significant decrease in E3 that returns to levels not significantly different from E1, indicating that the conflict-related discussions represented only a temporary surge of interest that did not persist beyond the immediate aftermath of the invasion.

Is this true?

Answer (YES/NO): YES